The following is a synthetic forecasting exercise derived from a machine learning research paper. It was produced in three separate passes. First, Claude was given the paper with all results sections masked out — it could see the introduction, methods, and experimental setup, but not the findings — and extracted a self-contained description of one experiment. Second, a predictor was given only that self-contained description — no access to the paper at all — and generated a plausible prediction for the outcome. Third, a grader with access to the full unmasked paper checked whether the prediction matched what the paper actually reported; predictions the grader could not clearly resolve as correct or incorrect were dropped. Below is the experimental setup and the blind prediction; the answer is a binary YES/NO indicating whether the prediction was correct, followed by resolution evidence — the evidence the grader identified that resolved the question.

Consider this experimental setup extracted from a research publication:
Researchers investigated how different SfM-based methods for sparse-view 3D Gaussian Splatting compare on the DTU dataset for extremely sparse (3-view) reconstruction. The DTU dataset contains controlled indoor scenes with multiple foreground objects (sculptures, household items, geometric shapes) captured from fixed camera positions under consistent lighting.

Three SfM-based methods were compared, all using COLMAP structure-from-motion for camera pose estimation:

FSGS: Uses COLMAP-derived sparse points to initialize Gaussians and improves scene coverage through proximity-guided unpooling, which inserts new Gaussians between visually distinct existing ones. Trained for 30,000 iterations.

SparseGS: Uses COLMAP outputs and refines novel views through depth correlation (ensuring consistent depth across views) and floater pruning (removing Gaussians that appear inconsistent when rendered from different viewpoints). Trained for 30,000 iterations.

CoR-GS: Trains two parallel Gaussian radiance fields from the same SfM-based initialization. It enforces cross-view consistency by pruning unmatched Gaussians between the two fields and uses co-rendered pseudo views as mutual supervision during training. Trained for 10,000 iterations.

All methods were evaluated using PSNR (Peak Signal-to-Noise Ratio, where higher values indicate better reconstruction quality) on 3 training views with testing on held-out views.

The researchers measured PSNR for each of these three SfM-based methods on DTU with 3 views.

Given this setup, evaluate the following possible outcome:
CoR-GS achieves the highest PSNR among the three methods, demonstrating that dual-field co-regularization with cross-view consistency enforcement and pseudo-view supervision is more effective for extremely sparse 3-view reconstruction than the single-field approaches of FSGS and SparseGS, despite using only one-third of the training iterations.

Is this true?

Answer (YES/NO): YES